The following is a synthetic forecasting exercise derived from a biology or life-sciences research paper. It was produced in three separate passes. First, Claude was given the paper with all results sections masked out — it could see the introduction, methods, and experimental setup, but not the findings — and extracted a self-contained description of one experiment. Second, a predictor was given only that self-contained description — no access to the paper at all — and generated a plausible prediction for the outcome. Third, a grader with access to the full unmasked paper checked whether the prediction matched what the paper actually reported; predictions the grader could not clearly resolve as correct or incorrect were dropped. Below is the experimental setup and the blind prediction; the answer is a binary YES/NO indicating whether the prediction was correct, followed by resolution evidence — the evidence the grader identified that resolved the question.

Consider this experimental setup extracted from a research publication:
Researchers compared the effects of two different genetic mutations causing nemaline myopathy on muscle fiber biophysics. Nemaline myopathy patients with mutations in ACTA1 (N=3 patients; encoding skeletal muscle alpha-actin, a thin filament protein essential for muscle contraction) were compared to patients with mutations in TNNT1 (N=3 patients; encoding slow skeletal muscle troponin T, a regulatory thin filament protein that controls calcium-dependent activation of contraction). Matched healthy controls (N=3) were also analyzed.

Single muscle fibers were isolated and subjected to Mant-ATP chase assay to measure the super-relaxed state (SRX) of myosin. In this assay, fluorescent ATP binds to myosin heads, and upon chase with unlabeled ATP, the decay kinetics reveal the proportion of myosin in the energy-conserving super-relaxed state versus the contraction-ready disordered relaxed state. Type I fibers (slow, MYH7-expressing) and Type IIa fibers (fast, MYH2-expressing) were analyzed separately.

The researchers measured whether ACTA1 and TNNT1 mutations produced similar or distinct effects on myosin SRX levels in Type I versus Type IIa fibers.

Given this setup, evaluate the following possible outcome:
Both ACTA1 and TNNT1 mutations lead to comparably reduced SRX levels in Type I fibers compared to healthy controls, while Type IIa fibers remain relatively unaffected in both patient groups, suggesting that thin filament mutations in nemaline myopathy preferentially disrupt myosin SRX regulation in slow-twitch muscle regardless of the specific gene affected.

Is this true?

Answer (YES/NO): NO